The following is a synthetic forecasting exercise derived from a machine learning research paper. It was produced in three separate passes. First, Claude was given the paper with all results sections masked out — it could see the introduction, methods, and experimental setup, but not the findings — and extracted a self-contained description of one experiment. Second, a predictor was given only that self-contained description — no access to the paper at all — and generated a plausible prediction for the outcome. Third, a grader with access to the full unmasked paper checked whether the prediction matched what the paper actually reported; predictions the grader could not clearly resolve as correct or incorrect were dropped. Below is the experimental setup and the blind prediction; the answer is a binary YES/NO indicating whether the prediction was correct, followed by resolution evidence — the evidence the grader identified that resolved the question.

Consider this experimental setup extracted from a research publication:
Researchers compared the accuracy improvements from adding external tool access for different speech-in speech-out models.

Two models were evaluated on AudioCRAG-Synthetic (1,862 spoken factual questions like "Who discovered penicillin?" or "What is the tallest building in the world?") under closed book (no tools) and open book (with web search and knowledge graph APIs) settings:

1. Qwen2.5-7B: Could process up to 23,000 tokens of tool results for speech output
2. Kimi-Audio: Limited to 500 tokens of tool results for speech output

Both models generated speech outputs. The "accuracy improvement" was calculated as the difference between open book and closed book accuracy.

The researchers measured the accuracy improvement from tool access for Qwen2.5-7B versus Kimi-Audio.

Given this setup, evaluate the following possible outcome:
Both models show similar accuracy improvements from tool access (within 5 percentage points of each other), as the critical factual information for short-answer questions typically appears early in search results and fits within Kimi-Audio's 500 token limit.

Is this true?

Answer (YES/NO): NO